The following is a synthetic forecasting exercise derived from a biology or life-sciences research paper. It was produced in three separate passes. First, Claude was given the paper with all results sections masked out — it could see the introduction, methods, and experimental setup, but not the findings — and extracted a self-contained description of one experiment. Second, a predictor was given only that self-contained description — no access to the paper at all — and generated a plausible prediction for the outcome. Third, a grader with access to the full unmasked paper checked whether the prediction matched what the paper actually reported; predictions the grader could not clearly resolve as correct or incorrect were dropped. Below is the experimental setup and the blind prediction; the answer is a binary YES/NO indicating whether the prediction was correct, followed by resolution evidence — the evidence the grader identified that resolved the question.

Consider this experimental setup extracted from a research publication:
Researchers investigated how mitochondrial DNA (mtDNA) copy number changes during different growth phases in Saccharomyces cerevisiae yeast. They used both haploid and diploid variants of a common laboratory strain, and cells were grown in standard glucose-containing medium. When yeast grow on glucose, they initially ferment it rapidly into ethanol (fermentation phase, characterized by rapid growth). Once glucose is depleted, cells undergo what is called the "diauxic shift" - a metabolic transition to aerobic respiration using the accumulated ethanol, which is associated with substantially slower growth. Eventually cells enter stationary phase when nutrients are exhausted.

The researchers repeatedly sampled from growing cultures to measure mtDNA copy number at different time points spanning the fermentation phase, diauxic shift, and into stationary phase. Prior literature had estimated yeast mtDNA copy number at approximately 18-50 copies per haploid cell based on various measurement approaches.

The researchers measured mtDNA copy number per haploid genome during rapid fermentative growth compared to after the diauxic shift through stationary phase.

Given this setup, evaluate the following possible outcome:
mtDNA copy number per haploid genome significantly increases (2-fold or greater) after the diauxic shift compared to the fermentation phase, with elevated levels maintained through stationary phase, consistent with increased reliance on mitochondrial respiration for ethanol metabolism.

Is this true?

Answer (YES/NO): YES